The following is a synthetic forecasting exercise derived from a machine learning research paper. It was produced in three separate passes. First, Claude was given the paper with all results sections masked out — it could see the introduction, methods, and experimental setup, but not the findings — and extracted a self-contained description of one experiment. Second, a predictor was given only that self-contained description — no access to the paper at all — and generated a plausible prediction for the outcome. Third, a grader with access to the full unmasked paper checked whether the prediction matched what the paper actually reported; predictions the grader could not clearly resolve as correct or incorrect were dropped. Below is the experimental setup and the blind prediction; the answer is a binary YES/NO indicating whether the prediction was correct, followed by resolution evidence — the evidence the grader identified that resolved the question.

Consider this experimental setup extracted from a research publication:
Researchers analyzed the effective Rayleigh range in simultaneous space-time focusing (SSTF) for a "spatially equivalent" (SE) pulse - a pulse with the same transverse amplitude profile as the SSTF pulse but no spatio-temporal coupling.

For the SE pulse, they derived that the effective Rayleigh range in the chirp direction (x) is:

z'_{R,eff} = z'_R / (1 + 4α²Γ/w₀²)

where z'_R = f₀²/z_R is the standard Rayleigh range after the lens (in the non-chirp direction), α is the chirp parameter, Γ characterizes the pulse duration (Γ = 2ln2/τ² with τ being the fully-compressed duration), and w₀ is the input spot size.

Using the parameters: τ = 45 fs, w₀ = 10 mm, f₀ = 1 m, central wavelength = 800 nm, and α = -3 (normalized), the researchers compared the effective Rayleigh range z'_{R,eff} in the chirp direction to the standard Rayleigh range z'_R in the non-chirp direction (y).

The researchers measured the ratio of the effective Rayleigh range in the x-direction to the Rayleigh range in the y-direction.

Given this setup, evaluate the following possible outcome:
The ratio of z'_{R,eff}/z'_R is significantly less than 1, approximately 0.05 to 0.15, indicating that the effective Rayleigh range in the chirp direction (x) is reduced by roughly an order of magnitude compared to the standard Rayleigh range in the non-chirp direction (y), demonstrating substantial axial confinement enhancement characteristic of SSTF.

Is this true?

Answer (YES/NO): YES